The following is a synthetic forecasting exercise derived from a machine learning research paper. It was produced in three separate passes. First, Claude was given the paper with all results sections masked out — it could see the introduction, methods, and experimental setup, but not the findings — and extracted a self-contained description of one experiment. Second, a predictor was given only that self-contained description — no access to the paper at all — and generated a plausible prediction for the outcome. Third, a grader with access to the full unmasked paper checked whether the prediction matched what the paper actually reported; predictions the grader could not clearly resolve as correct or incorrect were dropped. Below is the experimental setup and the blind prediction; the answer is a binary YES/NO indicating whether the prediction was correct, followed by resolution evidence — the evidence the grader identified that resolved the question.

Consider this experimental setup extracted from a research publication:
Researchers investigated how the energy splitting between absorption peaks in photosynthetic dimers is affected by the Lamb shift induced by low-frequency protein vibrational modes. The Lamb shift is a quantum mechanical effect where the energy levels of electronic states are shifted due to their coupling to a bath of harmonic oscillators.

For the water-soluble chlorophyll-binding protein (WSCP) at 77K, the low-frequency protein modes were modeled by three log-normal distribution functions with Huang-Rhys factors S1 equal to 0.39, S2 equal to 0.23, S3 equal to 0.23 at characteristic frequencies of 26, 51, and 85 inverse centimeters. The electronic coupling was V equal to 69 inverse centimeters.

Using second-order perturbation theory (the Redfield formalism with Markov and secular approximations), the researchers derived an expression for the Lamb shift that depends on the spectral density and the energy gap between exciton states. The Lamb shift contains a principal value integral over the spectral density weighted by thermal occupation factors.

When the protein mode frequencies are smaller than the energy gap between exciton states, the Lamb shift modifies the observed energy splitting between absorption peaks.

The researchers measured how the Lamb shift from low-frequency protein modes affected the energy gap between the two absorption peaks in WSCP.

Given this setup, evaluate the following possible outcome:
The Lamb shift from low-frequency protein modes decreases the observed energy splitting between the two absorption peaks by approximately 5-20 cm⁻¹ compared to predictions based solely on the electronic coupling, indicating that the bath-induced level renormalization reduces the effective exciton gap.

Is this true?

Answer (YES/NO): NO